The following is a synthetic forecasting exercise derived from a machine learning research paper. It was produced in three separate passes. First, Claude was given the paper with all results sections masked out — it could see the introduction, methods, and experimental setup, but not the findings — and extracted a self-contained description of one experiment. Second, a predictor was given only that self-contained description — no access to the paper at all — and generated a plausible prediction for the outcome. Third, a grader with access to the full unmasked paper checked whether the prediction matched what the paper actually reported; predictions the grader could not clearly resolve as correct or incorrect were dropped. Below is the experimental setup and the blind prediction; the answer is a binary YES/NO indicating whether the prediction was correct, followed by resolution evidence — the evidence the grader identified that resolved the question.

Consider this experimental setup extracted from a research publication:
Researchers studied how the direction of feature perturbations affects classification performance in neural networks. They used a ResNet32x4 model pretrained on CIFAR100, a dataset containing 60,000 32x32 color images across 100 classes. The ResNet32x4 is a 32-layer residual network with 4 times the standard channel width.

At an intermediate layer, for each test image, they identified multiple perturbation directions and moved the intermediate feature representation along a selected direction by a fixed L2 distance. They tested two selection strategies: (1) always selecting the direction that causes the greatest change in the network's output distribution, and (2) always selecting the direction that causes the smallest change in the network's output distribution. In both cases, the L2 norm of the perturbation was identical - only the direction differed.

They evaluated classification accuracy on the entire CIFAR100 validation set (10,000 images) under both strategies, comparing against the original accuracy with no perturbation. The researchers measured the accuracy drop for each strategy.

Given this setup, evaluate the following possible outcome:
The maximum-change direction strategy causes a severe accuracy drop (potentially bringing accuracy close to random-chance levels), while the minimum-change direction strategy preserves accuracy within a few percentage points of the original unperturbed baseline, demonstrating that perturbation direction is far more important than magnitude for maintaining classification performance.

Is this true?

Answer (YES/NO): NO